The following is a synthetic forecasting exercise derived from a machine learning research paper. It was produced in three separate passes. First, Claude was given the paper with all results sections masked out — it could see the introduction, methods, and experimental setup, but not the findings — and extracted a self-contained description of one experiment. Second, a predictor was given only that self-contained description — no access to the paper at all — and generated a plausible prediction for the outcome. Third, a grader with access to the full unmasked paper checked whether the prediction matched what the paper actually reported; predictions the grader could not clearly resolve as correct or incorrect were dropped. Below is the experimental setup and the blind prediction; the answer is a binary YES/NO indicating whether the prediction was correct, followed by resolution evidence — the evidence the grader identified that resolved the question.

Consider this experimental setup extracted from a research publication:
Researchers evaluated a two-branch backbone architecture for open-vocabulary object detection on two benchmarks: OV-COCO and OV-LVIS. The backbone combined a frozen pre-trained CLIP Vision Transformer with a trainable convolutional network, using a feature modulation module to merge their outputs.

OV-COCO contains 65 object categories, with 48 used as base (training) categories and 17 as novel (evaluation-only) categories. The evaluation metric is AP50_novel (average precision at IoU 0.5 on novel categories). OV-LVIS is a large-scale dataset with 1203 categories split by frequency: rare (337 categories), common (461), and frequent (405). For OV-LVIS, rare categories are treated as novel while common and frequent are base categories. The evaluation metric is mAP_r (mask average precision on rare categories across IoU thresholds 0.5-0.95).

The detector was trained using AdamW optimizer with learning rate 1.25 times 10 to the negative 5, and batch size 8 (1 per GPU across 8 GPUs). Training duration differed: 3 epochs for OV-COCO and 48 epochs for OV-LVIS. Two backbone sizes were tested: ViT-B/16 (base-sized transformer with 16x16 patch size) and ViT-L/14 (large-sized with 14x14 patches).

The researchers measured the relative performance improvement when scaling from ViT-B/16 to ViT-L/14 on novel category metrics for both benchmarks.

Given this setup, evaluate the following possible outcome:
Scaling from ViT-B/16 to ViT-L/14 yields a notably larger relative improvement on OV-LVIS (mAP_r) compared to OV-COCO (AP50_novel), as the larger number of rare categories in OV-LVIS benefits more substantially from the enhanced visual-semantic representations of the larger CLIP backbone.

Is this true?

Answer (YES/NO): YES